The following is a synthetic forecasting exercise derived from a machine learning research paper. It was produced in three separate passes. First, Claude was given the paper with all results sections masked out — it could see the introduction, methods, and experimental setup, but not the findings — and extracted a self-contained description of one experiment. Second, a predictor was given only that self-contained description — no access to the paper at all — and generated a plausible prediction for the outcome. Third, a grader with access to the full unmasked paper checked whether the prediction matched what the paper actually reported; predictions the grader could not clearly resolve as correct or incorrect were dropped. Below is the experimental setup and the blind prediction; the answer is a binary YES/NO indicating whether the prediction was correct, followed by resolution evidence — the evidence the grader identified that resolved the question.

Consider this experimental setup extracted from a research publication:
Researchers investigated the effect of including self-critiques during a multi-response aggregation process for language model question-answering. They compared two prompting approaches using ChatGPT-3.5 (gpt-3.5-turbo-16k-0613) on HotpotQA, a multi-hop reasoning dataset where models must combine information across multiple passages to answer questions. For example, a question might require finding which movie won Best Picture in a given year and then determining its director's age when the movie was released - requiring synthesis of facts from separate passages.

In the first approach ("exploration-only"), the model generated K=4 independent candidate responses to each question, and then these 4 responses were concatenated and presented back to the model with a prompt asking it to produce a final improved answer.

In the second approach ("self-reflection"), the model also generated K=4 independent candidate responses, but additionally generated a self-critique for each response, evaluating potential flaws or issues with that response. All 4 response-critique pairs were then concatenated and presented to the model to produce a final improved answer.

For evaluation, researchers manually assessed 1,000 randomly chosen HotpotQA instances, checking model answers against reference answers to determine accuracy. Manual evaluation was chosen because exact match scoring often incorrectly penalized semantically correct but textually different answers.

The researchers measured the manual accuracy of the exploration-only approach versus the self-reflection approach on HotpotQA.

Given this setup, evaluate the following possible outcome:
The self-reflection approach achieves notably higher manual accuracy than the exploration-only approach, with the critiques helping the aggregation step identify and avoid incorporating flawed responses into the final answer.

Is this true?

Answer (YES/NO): NO